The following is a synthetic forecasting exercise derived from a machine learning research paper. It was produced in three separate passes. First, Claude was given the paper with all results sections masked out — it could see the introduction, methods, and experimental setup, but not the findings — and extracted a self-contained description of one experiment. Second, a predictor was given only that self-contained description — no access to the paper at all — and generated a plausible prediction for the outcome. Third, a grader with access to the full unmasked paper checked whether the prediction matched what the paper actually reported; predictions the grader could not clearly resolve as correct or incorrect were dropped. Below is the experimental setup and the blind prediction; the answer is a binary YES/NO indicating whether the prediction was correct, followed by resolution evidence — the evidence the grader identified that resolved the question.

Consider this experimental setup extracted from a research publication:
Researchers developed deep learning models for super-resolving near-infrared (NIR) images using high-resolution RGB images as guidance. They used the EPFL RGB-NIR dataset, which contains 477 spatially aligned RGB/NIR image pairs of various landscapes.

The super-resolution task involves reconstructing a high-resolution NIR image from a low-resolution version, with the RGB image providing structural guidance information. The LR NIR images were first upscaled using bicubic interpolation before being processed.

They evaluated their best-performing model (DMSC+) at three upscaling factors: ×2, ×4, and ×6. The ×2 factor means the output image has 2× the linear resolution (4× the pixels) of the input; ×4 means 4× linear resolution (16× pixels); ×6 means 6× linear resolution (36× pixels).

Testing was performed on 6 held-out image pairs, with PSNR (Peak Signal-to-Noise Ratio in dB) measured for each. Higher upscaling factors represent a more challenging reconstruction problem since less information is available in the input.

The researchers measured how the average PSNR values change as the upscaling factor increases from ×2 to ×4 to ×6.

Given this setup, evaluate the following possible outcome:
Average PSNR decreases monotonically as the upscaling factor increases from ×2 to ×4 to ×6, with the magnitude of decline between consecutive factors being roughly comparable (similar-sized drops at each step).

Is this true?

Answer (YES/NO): NO